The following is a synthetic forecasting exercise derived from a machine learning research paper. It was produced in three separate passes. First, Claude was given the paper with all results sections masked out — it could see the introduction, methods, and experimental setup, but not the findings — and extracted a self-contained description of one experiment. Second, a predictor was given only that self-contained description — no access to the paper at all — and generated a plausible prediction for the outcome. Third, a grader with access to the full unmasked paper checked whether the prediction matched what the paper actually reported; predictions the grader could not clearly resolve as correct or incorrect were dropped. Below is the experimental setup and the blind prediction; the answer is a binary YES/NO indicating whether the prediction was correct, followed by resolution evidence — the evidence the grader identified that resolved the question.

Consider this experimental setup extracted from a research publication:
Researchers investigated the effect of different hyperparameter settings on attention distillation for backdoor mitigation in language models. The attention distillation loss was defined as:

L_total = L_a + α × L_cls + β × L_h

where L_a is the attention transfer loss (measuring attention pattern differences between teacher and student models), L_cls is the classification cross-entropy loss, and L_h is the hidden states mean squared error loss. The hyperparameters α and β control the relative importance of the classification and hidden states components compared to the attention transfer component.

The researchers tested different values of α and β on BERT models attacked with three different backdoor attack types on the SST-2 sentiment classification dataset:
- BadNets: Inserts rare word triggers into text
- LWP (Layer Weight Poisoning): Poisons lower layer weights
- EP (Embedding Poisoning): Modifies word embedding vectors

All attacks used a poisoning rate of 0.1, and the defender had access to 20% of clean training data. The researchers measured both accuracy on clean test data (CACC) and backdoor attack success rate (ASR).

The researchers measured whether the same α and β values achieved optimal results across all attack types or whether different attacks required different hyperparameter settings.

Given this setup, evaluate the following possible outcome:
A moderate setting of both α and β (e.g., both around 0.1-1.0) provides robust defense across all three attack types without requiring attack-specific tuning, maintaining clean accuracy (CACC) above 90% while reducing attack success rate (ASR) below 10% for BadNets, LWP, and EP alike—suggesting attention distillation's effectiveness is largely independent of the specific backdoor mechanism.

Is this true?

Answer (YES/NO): NO